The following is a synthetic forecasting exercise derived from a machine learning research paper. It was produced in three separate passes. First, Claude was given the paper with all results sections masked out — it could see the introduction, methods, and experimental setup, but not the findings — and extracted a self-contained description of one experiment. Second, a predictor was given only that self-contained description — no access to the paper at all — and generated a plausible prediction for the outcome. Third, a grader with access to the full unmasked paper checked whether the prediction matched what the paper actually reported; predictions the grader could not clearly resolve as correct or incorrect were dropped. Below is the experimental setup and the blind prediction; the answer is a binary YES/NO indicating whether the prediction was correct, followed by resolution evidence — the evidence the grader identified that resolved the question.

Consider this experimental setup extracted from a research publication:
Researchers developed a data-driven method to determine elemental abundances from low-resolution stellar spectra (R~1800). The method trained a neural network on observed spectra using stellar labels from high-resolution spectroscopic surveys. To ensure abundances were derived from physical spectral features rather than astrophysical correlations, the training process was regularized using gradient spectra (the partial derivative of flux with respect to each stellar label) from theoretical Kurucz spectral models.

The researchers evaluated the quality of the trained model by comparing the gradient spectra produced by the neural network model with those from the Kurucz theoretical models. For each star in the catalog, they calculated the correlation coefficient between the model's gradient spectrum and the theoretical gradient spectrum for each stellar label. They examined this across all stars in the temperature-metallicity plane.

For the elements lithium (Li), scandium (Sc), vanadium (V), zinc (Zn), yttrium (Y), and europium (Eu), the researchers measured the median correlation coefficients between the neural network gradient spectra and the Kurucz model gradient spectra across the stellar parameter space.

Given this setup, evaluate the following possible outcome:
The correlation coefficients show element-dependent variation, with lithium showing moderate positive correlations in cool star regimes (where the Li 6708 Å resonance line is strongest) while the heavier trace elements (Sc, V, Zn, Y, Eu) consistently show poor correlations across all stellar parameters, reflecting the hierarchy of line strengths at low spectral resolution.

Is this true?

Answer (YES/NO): NO